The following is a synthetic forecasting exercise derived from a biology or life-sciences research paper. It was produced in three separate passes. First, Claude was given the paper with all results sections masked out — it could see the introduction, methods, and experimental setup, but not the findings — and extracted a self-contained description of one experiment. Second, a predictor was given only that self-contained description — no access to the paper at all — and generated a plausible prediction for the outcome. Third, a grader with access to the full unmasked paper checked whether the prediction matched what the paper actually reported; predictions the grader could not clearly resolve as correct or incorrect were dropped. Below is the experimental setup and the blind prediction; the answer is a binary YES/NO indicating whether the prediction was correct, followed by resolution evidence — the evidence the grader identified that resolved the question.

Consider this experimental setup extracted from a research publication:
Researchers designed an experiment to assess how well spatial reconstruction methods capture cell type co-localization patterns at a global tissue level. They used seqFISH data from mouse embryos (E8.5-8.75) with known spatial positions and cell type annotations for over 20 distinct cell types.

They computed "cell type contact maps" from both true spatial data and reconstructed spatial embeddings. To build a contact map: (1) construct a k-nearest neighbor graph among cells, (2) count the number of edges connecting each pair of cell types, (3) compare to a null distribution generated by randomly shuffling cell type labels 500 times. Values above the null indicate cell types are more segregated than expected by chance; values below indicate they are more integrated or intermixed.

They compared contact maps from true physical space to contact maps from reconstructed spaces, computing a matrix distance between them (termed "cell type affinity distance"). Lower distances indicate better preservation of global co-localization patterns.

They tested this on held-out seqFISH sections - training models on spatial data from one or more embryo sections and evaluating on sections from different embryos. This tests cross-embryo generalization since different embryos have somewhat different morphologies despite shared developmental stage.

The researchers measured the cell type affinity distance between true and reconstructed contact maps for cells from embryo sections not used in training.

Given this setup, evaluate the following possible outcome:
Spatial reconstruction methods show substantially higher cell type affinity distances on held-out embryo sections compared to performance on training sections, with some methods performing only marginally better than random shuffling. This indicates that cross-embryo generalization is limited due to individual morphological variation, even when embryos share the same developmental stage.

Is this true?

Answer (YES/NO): NO